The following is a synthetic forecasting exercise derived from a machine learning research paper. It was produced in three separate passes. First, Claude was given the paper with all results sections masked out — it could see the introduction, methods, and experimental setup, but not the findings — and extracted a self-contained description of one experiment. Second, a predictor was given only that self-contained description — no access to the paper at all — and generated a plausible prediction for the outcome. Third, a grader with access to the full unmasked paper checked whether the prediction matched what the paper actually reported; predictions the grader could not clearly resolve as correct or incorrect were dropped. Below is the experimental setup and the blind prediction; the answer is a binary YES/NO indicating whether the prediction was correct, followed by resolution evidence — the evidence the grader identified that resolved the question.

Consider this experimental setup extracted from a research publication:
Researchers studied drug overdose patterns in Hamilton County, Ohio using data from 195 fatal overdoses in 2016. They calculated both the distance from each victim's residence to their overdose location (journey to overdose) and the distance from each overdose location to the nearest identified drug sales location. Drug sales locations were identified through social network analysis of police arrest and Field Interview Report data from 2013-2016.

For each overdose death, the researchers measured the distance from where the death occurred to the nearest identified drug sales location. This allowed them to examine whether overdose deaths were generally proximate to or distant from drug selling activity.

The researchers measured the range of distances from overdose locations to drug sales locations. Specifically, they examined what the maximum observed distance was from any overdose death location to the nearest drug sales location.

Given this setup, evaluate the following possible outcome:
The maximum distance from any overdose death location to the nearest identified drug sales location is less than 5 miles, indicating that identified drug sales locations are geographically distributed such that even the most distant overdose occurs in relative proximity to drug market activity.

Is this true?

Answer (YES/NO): NO